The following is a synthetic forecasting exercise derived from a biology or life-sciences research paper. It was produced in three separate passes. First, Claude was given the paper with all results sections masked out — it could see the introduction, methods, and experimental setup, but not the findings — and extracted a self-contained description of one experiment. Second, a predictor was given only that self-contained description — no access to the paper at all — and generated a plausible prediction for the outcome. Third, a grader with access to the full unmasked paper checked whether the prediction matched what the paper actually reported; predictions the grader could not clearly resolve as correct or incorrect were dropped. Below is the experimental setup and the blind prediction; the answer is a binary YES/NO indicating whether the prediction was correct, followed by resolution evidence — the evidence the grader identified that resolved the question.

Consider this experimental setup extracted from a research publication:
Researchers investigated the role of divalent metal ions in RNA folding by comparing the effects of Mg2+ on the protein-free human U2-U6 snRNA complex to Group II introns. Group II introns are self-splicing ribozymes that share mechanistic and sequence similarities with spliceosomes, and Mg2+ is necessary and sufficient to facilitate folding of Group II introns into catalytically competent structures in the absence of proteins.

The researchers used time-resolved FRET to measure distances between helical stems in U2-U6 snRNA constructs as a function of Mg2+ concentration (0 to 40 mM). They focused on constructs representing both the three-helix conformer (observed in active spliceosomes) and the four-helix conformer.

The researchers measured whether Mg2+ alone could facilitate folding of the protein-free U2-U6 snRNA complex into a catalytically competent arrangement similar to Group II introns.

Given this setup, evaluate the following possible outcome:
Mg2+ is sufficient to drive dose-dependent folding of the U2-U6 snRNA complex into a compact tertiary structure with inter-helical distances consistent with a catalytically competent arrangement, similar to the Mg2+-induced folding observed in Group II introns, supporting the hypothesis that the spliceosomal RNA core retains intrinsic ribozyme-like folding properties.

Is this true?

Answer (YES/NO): NO